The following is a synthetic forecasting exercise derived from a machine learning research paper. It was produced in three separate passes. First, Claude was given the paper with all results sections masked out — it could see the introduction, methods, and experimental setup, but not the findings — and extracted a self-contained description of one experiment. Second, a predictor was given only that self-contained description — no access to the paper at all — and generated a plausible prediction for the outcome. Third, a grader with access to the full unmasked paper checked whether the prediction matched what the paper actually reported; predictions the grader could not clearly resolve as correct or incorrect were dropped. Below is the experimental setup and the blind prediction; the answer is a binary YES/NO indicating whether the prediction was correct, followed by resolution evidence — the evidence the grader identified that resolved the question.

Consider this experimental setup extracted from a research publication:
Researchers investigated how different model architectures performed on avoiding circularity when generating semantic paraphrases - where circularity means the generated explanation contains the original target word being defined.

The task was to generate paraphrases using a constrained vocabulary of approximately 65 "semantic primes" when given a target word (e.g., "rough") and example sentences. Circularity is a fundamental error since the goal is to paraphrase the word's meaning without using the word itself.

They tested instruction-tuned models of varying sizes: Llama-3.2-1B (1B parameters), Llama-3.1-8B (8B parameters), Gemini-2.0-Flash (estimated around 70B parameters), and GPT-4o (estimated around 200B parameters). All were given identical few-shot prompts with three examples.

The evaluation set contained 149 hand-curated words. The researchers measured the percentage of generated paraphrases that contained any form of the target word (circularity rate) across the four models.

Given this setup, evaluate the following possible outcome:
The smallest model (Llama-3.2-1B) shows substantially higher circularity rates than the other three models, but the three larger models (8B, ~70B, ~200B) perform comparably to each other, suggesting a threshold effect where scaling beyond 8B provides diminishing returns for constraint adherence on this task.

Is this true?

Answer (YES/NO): YES